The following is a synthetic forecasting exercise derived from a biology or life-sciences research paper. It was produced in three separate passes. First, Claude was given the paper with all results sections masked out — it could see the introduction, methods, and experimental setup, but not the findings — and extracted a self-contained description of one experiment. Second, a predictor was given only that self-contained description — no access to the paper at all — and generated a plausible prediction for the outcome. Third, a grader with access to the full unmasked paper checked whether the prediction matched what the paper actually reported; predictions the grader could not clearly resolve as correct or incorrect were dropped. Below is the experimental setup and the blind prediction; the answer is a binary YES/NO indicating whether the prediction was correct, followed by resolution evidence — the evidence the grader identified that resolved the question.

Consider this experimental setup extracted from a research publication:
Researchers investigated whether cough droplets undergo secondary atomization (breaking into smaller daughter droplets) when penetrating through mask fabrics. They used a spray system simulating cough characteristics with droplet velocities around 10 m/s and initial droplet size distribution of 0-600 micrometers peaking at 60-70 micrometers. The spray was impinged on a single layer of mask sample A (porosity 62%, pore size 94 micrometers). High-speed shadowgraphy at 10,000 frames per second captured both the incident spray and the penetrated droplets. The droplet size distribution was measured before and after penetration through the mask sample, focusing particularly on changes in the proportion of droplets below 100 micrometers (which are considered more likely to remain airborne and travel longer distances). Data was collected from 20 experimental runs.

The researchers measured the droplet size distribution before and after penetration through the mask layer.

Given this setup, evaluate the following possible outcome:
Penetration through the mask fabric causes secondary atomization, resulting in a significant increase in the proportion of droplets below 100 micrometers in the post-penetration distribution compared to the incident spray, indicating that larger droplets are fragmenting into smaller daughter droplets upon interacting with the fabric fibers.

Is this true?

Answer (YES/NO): YES